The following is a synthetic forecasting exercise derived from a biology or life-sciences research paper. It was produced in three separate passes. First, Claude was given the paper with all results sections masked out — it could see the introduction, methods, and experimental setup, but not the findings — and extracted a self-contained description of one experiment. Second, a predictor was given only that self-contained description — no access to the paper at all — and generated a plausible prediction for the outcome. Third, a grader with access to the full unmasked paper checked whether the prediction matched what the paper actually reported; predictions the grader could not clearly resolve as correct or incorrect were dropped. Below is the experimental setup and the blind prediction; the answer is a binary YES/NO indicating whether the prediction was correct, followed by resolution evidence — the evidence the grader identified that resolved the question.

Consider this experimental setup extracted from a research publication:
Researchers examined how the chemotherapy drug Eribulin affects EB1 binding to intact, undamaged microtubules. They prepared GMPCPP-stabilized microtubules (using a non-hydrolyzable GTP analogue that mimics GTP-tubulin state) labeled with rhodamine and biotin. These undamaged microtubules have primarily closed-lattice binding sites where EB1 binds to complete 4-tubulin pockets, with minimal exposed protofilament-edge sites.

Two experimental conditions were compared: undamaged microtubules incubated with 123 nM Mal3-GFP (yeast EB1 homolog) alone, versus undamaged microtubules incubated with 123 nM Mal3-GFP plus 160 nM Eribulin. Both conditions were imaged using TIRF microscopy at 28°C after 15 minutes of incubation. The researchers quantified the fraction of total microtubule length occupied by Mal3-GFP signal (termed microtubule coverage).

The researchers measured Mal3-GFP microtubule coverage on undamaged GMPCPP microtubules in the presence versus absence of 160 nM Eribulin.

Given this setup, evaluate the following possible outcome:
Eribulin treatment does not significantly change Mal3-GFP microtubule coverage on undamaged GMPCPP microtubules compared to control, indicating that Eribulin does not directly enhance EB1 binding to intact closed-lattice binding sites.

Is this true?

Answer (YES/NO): YES